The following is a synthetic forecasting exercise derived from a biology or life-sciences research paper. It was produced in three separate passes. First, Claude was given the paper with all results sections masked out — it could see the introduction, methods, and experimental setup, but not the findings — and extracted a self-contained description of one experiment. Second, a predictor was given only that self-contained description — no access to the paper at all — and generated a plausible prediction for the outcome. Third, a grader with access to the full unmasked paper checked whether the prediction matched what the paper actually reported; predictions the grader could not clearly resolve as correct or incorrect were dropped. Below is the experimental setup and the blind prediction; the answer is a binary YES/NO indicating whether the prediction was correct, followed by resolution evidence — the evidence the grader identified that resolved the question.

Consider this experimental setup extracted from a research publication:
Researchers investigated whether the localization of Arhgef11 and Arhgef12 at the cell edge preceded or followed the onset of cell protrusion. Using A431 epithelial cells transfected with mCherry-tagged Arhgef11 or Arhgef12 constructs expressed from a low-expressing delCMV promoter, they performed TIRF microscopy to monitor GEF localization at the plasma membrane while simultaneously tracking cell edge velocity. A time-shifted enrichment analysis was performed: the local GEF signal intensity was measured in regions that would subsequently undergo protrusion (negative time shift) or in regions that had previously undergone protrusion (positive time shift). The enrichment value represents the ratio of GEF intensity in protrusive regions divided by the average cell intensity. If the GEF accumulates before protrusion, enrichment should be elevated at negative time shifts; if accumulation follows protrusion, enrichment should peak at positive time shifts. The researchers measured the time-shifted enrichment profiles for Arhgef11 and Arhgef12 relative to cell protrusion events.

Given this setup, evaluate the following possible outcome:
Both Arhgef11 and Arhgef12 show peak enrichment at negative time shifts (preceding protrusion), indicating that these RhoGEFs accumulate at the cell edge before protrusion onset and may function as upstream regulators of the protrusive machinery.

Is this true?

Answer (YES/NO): NO